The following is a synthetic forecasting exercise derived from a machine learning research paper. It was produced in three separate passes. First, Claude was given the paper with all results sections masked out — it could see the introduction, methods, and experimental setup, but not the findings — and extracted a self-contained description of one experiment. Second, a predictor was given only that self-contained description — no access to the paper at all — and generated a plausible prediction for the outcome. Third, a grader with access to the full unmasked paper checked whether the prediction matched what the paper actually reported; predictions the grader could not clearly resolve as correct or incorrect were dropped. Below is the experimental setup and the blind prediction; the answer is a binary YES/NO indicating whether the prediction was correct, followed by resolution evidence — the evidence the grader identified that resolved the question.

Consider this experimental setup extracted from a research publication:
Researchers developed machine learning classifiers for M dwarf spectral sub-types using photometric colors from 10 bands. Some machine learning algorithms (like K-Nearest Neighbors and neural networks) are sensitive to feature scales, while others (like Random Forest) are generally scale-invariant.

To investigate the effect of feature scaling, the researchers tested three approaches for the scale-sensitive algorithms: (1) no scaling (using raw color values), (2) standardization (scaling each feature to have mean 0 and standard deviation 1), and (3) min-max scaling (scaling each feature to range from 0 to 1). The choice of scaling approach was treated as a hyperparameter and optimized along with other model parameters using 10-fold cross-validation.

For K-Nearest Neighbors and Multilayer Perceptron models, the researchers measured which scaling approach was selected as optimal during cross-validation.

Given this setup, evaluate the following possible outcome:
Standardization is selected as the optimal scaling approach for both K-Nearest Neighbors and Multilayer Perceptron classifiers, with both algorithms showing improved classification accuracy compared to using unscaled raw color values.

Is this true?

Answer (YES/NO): NO